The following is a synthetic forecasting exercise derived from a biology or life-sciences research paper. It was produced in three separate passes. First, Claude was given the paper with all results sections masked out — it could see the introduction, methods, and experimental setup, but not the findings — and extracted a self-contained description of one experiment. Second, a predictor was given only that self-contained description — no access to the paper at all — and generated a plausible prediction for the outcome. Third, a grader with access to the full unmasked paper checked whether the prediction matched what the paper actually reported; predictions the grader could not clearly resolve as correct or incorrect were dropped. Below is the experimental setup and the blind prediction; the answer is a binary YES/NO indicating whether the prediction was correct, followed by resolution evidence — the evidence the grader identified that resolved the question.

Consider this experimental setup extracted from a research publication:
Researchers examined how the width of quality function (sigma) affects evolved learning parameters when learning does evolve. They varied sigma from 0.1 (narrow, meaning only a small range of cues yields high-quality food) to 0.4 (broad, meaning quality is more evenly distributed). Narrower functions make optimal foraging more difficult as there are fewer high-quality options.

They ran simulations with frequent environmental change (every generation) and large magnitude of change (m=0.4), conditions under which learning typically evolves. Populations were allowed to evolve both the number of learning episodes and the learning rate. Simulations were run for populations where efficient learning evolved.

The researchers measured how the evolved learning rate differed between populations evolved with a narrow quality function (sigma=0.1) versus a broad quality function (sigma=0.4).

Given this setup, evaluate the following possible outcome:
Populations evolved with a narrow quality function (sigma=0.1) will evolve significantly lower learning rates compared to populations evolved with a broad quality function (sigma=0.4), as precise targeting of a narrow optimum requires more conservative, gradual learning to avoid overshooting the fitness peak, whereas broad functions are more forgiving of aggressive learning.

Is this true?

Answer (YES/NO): YES